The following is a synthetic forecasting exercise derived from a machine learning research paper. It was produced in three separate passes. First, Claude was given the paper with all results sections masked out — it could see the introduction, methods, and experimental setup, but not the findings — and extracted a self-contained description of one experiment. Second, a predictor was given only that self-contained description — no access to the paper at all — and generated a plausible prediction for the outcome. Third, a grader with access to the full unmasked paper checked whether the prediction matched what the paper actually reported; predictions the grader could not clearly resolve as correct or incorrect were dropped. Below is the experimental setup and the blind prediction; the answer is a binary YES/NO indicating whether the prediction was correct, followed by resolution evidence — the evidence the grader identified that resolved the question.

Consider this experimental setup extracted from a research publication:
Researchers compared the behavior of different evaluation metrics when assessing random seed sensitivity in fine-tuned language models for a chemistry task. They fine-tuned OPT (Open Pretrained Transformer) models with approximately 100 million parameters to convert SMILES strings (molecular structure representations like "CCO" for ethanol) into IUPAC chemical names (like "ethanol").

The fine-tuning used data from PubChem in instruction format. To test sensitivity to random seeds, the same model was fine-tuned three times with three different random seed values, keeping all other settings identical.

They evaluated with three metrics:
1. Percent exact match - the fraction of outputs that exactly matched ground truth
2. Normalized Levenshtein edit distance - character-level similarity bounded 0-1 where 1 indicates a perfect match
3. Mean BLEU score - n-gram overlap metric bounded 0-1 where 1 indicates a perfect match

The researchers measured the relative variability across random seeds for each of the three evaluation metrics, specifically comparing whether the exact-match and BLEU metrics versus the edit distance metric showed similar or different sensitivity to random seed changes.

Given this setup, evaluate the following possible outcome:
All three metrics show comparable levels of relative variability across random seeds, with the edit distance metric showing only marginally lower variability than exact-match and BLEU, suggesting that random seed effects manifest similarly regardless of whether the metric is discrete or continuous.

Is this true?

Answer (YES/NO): NO